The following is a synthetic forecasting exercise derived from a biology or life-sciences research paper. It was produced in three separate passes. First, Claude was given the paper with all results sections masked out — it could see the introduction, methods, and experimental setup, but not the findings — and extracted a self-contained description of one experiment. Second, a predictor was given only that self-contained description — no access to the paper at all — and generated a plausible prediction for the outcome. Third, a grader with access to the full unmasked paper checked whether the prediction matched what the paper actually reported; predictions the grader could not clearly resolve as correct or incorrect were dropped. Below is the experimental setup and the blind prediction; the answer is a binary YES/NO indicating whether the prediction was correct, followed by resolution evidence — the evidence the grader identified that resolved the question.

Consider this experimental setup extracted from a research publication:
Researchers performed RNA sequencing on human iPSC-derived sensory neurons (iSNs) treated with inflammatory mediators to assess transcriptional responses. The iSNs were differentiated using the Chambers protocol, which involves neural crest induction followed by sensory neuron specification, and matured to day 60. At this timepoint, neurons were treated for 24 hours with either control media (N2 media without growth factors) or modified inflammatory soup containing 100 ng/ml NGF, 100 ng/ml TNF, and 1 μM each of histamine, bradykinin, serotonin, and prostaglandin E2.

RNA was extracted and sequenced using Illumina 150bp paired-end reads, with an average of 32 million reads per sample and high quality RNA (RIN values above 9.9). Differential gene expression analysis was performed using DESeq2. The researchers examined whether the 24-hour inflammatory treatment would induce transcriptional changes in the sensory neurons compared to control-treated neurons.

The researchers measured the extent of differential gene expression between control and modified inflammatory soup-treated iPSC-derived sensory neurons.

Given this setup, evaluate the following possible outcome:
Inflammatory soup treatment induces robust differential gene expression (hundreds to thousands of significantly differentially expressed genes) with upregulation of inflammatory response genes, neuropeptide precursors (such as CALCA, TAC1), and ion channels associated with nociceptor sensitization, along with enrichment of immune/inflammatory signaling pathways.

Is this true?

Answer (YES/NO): NO